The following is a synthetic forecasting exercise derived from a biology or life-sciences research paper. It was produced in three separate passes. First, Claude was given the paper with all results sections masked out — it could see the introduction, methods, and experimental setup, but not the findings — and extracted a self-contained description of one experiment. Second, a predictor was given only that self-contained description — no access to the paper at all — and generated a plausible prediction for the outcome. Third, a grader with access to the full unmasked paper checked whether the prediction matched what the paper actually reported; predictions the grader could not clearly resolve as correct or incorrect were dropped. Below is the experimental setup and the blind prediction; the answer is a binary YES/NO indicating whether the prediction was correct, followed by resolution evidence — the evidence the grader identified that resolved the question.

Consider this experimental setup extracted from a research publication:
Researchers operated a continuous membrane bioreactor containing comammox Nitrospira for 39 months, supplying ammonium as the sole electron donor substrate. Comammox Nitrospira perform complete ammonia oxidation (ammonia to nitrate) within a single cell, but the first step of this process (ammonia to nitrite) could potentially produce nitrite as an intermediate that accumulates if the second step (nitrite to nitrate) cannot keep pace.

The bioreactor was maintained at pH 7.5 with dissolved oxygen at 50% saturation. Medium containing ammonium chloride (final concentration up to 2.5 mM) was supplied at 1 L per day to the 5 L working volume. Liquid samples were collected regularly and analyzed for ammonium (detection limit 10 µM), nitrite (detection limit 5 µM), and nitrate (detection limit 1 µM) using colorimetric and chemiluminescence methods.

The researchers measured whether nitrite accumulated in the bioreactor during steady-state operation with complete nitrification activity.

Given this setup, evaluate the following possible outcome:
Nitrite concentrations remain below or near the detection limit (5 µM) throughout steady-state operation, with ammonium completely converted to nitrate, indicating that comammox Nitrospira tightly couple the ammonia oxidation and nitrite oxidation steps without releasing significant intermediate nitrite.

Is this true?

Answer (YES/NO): YES